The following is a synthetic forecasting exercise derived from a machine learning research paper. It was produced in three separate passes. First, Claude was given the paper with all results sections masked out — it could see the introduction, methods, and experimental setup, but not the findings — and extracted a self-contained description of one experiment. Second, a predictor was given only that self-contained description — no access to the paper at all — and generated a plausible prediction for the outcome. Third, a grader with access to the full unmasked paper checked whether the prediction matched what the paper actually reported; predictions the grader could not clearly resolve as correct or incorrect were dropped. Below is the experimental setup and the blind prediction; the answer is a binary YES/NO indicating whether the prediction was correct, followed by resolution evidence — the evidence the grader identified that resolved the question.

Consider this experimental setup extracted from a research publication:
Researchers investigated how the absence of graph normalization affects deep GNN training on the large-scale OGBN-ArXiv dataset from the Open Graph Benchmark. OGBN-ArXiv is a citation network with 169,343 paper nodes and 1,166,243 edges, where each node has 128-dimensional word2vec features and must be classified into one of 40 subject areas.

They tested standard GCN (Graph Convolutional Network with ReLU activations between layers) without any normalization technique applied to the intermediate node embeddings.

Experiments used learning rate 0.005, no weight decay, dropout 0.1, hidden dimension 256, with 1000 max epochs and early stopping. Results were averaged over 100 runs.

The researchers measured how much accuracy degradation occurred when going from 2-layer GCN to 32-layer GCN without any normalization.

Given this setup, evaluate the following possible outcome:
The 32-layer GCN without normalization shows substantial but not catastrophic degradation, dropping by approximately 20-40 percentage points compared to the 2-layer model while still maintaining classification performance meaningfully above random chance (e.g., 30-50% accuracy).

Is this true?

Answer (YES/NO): YES